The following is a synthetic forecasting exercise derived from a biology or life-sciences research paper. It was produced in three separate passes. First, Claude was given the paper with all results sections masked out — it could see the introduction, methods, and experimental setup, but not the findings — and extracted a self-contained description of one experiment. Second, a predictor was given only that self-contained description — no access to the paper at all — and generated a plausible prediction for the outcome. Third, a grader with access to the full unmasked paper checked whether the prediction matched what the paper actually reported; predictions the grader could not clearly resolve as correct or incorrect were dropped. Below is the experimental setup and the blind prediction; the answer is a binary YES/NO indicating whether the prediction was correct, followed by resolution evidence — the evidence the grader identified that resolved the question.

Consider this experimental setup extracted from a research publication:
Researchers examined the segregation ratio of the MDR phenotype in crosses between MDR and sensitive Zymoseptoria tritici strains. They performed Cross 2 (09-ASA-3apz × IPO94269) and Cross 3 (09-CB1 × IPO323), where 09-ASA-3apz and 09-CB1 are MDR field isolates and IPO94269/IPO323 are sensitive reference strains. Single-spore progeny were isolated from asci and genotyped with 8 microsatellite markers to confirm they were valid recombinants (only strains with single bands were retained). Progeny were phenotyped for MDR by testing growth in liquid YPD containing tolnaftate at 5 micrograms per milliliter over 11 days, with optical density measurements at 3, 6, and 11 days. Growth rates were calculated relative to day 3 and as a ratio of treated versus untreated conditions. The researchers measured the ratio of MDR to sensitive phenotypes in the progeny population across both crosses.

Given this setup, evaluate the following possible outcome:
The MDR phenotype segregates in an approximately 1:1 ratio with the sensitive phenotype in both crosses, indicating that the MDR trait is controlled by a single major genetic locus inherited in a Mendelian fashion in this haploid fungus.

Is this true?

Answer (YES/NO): YES